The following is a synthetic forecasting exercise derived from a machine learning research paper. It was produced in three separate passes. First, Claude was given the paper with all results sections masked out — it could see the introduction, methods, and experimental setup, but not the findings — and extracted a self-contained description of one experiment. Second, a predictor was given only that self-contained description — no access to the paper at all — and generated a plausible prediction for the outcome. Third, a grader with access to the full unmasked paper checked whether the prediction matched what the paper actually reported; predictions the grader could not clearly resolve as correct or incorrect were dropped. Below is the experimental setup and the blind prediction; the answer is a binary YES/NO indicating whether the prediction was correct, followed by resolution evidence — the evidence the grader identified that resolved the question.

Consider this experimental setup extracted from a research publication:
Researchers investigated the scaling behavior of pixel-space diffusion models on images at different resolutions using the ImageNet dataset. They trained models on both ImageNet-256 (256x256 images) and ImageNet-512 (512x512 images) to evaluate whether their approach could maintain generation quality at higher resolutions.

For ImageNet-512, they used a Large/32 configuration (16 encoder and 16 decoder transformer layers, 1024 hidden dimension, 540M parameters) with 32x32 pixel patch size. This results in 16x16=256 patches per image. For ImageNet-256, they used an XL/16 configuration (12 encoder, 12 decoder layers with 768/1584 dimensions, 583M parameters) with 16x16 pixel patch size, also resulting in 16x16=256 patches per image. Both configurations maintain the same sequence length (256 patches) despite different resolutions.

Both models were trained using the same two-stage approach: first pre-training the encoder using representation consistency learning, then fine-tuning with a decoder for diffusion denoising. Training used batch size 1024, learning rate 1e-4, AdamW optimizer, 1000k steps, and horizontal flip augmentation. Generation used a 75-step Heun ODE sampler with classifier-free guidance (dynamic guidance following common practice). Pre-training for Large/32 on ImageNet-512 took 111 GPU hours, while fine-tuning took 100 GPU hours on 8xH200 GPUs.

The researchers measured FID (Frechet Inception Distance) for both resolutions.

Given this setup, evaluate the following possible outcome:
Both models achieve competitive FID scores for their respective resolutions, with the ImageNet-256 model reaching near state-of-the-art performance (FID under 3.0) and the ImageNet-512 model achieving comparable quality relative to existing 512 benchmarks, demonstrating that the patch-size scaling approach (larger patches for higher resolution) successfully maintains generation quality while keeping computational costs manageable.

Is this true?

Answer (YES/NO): YES